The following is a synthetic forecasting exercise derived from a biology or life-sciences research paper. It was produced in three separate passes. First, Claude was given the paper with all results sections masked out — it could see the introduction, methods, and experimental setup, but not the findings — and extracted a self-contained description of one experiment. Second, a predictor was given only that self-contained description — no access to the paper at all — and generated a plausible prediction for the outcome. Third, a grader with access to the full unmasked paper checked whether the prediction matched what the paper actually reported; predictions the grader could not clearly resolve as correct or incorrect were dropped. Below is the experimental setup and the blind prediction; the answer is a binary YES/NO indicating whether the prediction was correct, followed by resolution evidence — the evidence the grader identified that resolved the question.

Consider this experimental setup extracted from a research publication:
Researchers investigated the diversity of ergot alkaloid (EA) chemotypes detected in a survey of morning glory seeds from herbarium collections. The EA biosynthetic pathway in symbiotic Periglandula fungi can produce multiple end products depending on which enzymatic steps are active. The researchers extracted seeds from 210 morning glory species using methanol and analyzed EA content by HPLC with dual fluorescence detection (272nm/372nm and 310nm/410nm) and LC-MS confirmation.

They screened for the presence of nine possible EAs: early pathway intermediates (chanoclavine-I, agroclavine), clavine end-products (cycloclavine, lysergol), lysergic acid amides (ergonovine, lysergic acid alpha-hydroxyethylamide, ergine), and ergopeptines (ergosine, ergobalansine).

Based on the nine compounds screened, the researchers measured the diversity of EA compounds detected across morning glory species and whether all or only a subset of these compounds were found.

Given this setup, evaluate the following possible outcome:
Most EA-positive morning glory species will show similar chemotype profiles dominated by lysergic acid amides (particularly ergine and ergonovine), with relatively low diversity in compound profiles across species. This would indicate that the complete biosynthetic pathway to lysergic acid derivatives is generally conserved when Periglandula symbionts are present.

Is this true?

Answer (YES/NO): NO